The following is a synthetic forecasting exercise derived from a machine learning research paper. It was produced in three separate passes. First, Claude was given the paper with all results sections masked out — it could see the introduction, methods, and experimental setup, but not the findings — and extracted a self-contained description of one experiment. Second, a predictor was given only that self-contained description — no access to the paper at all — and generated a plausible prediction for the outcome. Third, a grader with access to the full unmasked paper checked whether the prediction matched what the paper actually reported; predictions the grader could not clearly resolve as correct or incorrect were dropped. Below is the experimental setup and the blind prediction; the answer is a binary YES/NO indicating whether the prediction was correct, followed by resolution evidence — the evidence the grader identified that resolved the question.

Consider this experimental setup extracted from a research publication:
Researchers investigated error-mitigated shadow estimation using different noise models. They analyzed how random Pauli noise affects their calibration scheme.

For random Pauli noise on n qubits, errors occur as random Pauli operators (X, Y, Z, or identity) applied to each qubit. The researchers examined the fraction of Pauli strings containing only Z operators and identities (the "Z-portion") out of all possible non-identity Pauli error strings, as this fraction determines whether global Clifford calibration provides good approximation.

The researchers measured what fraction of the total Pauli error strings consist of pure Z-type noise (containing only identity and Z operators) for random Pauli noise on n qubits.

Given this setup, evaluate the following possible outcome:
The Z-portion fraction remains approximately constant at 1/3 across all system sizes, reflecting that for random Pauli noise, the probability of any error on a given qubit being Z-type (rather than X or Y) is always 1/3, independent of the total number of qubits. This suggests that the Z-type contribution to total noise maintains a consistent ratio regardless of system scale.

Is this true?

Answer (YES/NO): NO